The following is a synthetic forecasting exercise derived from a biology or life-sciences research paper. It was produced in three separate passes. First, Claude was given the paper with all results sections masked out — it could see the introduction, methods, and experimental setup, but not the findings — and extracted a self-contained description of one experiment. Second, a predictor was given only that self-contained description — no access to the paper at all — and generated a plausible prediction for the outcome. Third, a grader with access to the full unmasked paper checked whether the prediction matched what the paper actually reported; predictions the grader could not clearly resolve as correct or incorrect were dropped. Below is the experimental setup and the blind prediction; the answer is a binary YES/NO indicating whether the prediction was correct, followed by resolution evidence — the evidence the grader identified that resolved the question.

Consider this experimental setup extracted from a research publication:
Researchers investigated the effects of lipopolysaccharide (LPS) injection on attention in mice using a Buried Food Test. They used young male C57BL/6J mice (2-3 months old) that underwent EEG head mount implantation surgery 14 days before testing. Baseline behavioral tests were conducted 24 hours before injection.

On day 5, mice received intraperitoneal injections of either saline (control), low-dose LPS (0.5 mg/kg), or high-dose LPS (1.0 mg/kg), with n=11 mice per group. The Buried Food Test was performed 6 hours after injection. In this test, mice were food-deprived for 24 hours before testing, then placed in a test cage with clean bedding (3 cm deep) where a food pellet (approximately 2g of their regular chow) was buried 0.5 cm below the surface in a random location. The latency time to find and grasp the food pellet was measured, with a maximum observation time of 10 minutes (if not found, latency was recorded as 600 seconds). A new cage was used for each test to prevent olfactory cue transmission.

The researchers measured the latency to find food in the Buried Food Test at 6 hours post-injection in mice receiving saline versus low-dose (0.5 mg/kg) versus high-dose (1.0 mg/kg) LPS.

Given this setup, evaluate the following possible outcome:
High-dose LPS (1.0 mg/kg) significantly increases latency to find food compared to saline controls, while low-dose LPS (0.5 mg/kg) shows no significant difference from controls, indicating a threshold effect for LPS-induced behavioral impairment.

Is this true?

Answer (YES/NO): NO